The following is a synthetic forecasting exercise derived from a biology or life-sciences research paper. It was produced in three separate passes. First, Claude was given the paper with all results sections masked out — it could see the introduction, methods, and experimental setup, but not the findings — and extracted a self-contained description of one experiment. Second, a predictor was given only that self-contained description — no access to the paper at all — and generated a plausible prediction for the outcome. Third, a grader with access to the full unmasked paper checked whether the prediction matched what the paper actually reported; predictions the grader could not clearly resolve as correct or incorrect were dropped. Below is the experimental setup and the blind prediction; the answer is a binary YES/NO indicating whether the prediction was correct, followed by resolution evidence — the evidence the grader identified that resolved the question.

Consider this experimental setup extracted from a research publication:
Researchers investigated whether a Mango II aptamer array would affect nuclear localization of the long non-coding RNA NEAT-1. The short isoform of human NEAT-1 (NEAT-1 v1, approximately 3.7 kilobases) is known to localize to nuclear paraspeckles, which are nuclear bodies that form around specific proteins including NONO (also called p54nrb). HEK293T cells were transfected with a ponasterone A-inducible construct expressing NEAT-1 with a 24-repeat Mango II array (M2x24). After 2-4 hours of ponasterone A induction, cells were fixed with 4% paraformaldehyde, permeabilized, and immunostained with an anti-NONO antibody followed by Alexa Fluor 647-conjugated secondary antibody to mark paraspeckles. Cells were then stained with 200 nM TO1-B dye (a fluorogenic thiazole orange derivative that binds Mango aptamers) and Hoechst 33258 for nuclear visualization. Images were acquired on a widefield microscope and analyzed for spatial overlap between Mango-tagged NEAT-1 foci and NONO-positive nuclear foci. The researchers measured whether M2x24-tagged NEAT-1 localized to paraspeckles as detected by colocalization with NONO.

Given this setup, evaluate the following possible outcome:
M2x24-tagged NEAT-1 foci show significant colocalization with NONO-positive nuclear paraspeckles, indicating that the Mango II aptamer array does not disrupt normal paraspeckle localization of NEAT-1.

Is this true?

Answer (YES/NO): YES